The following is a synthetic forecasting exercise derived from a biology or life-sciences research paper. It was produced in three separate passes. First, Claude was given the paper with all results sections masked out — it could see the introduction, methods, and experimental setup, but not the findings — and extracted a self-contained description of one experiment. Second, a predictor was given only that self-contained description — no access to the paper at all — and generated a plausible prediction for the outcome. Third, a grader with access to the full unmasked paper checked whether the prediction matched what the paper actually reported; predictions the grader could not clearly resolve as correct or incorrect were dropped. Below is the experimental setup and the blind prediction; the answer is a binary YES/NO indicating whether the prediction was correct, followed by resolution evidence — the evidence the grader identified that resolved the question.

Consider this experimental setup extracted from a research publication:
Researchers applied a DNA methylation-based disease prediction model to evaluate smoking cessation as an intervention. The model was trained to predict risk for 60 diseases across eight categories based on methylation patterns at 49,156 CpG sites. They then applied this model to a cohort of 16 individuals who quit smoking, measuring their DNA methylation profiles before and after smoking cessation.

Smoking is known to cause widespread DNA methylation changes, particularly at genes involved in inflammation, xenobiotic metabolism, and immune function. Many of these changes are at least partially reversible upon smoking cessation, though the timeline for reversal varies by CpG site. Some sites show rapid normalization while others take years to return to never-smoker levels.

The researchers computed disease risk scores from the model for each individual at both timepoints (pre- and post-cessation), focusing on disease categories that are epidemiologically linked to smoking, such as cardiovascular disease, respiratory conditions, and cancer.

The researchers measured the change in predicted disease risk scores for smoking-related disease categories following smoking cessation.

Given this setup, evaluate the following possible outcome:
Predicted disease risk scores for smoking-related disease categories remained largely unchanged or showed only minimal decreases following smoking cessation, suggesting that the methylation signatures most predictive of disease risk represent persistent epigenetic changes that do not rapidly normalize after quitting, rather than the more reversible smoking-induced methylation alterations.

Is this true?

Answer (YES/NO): NO